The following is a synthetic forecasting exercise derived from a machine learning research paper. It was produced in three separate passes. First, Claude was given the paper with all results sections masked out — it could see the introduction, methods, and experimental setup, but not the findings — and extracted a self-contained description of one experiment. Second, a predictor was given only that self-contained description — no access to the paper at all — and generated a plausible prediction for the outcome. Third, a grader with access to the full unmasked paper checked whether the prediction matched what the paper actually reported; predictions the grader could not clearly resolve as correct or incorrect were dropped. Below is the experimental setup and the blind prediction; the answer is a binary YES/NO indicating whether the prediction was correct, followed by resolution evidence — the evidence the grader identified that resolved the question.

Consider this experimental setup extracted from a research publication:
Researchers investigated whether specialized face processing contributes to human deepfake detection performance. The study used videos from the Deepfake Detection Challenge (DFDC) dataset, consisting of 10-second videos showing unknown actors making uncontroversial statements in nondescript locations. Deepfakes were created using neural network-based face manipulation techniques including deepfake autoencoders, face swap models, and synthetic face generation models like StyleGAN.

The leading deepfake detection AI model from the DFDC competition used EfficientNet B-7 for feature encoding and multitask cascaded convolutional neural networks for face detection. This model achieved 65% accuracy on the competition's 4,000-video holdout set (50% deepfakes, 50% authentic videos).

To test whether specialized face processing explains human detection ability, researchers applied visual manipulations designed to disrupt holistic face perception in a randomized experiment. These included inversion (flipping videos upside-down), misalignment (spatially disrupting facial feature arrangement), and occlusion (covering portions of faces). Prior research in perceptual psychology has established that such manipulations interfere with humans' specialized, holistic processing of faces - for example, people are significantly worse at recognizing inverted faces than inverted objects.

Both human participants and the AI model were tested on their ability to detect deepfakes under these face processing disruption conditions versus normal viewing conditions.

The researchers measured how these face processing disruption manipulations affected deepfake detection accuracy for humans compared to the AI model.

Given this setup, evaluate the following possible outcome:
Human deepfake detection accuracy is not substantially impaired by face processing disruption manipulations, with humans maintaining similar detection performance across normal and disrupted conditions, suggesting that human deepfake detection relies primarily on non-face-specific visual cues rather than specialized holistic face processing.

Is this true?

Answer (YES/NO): NO